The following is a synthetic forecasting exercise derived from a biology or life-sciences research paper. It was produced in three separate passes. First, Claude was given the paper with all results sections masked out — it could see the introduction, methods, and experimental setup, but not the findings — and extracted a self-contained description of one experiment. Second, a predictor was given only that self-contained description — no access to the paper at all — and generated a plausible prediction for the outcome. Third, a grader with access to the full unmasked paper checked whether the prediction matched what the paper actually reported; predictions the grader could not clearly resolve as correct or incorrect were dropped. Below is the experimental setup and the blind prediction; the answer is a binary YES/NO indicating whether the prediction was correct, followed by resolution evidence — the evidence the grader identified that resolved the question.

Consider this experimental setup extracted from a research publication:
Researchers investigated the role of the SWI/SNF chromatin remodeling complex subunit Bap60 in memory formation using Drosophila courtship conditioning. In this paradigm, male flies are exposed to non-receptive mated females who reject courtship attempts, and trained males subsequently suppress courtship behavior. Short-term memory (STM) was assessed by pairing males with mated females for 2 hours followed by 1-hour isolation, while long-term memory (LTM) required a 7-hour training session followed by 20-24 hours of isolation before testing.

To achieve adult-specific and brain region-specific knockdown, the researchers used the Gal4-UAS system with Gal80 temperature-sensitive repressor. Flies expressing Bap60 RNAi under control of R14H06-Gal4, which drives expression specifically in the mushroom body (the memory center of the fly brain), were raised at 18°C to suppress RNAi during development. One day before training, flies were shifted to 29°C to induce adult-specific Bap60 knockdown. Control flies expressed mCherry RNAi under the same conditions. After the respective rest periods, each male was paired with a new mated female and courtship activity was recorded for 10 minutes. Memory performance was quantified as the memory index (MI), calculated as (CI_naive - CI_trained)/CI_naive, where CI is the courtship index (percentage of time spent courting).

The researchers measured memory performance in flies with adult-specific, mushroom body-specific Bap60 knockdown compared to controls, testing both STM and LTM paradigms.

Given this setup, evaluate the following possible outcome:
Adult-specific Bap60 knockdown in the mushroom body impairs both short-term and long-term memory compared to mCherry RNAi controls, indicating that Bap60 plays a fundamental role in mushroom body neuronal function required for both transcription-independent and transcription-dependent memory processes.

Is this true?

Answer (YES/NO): NO